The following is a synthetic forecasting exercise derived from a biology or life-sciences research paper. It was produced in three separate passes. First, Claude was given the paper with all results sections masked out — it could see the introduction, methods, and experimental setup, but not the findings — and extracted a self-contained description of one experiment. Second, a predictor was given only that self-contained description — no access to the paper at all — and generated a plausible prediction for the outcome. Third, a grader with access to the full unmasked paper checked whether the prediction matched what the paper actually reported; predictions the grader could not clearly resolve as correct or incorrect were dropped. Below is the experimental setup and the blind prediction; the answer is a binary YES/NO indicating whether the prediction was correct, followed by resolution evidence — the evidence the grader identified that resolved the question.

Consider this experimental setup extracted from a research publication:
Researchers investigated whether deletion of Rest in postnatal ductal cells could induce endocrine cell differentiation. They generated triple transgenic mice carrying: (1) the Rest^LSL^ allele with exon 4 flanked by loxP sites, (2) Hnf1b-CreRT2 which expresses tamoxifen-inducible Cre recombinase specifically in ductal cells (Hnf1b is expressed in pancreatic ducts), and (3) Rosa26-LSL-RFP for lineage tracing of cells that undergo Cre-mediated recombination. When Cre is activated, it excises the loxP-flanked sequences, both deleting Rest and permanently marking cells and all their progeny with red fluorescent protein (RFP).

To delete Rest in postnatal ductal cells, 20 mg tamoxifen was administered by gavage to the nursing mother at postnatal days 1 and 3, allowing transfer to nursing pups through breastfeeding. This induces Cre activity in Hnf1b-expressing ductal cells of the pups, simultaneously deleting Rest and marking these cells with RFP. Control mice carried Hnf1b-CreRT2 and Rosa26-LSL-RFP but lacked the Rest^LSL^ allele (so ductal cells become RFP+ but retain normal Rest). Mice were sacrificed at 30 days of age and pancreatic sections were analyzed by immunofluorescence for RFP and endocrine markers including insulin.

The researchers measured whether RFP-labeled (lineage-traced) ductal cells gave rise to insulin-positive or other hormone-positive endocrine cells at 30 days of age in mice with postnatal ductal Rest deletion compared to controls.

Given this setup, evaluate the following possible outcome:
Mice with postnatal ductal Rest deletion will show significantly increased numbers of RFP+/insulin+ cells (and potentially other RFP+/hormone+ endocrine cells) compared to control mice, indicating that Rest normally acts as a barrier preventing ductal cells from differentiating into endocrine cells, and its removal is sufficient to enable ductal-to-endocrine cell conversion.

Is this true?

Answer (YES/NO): YES